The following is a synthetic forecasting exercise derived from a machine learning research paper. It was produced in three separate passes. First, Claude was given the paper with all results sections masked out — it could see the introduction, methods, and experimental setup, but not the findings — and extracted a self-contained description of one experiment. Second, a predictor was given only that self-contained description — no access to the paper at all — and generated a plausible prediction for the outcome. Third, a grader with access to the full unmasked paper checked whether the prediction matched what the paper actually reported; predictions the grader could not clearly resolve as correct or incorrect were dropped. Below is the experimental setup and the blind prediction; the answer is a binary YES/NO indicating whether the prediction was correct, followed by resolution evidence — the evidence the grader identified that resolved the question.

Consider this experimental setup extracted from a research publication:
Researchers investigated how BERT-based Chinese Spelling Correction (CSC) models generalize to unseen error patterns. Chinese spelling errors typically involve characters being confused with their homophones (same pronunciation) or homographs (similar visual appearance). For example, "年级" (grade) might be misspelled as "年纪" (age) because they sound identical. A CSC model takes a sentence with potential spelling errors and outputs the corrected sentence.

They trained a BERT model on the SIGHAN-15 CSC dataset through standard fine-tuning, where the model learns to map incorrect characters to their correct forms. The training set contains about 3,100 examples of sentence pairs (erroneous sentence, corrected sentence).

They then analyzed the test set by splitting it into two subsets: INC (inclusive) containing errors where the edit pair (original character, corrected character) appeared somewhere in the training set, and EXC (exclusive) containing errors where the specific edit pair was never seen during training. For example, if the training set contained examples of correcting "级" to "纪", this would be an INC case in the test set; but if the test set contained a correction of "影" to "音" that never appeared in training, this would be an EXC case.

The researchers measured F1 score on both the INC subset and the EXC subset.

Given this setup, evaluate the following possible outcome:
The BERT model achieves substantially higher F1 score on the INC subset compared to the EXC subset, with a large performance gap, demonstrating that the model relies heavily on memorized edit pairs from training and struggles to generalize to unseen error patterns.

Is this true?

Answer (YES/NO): YES